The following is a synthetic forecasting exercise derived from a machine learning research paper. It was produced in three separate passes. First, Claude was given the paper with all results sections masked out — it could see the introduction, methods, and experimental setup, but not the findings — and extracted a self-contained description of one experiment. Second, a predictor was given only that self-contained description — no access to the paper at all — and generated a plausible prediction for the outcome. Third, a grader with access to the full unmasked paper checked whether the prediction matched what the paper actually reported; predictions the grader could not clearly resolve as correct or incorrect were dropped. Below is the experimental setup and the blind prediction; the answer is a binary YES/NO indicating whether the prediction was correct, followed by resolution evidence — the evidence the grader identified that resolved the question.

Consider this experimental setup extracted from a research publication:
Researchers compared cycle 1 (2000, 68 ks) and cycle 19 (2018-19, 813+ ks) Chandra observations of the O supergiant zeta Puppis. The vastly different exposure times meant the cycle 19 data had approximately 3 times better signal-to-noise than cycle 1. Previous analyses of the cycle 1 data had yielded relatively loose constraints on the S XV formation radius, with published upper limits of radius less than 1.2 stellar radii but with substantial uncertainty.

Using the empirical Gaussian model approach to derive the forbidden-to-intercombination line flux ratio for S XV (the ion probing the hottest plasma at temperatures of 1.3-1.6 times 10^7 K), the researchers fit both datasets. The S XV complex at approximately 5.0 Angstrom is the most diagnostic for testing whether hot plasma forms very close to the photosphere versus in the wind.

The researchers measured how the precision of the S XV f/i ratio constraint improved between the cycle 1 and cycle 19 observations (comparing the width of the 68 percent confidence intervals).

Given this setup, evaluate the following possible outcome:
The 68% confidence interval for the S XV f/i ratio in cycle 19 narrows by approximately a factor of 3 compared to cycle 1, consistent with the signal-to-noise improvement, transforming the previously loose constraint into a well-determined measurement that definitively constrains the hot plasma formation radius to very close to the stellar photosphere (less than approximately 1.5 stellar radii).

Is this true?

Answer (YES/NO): NO